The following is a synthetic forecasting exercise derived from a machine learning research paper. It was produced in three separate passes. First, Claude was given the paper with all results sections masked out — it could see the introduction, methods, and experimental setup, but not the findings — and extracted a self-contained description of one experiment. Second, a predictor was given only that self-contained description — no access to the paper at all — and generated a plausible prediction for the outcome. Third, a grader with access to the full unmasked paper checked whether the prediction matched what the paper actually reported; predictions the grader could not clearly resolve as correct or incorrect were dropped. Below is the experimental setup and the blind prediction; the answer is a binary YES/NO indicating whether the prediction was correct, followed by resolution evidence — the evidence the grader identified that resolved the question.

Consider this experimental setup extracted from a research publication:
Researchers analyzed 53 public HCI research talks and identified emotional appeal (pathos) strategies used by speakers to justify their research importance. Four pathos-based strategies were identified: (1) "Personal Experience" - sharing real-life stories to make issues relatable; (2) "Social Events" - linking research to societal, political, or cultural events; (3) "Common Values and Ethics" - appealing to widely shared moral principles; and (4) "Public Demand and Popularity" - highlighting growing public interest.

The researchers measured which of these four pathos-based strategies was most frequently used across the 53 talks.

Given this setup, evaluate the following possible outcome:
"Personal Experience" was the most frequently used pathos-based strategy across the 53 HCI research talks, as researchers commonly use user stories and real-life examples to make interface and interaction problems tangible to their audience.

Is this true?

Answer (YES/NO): NO